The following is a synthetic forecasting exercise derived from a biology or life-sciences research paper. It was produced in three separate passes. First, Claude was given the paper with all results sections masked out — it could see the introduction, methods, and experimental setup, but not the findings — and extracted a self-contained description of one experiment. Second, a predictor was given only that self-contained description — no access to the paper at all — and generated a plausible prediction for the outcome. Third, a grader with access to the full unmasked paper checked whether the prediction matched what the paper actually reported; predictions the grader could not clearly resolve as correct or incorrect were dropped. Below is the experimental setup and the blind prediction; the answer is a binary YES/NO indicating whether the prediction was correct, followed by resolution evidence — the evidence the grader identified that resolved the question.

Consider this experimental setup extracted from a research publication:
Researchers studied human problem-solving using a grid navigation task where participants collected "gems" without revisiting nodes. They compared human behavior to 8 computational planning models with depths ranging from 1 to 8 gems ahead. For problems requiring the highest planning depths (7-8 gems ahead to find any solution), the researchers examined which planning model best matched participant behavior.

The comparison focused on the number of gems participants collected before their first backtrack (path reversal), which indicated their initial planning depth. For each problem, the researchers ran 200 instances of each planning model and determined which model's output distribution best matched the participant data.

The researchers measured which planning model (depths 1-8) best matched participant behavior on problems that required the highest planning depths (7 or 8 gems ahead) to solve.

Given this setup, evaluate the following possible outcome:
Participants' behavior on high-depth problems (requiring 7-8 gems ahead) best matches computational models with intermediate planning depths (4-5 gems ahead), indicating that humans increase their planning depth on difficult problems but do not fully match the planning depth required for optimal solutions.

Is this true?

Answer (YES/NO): NO